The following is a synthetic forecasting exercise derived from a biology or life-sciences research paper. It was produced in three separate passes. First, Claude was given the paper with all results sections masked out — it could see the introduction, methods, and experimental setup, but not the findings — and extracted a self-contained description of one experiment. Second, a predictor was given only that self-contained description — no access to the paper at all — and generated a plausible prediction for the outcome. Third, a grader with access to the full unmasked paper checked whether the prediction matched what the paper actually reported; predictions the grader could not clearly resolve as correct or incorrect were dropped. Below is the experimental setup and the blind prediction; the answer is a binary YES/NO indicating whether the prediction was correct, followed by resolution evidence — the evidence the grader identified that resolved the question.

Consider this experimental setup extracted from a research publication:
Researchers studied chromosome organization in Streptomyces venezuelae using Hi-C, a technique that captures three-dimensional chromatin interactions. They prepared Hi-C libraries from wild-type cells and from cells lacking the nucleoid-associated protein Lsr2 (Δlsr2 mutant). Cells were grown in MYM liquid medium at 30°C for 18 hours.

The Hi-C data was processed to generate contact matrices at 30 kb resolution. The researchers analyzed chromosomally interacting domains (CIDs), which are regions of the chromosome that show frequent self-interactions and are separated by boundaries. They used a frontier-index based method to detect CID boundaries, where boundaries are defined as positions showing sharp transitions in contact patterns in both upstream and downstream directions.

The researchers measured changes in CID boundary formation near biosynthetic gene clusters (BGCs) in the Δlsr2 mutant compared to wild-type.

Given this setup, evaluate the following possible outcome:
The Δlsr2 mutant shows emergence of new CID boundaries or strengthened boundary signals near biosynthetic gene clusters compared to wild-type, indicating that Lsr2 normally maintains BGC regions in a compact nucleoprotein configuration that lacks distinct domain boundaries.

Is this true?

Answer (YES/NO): YES